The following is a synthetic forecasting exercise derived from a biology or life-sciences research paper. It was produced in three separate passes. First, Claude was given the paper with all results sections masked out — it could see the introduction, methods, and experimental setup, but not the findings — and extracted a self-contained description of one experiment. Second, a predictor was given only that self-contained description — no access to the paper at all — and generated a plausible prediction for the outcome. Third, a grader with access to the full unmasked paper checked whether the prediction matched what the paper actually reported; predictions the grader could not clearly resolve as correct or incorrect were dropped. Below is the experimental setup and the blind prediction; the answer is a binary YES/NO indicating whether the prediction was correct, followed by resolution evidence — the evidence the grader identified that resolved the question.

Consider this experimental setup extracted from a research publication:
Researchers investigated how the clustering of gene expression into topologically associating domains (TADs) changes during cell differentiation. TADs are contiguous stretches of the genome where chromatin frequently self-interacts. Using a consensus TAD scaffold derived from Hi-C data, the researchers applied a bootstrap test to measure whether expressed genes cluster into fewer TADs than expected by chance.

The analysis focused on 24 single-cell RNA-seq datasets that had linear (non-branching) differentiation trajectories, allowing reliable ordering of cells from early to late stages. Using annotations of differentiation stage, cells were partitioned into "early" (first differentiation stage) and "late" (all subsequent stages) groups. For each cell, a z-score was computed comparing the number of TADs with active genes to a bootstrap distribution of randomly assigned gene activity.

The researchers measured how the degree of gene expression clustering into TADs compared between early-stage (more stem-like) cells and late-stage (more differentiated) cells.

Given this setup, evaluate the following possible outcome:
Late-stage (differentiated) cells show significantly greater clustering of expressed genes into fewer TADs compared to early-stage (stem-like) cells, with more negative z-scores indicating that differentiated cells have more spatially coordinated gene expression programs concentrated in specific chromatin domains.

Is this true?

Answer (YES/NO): NO